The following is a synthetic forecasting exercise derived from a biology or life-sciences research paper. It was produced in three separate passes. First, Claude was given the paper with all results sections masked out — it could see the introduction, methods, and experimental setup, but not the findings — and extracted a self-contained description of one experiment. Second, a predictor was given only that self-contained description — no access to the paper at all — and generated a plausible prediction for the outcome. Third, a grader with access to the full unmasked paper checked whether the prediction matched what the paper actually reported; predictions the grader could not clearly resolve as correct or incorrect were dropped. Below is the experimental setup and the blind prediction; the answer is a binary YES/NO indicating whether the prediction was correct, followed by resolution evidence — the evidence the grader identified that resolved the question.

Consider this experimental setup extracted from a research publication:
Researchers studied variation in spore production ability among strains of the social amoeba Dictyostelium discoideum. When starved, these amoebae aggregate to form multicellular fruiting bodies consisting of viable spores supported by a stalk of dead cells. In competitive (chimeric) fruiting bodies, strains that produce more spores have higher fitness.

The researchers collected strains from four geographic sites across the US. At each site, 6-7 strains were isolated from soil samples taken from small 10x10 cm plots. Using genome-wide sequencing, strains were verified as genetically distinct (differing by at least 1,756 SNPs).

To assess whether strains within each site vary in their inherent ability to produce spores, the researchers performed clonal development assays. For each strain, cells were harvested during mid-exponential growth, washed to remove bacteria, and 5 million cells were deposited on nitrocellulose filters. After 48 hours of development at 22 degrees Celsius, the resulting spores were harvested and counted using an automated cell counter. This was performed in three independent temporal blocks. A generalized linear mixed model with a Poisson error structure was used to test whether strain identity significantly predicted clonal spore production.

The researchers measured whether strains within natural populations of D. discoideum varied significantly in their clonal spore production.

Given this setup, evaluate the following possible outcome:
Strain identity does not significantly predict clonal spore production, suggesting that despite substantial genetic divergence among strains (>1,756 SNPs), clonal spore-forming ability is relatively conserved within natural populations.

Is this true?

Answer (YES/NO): NO